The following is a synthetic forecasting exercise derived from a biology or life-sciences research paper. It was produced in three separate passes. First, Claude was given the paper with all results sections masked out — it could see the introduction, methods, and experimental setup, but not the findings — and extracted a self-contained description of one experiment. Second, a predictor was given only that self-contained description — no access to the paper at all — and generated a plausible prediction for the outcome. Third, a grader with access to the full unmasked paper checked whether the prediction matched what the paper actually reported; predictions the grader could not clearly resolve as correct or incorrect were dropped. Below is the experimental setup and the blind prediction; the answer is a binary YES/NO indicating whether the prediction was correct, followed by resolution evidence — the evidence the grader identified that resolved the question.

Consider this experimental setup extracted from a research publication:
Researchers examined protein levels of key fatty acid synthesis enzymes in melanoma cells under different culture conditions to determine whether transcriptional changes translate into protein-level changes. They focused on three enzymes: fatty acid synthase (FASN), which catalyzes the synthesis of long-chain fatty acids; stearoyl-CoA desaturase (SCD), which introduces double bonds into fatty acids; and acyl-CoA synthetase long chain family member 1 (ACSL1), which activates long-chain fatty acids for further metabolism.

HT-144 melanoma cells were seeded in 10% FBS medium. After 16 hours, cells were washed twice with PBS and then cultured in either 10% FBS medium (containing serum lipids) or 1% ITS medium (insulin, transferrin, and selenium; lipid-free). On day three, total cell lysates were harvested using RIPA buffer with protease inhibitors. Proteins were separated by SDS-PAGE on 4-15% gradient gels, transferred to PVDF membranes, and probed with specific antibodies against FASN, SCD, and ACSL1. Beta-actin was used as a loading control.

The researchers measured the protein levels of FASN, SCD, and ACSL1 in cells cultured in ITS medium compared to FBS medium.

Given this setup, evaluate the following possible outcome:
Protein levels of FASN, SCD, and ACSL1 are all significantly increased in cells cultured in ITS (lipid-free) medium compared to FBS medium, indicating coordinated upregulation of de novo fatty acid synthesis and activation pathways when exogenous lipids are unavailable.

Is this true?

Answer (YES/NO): YES